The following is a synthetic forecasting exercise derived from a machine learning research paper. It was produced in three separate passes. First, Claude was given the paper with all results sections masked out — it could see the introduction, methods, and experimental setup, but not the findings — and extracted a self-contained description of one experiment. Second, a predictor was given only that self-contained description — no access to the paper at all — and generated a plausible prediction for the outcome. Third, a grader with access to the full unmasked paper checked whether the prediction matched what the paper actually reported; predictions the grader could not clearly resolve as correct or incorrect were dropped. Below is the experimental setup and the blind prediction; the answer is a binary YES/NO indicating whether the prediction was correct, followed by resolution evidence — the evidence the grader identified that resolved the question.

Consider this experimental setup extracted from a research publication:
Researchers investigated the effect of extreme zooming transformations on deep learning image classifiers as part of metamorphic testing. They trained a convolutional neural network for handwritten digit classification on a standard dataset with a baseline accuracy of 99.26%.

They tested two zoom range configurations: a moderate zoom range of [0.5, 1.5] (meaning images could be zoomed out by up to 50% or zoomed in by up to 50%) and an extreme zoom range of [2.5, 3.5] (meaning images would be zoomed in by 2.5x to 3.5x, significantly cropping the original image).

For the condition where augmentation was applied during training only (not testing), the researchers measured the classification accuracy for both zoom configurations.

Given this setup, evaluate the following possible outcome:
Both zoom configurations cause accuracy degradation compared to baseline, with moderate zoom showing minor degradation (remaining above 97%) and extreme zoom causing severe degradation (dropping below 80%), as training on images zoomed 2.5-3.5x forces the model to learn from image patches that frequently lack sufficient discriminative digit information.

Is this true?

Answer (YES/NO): NO